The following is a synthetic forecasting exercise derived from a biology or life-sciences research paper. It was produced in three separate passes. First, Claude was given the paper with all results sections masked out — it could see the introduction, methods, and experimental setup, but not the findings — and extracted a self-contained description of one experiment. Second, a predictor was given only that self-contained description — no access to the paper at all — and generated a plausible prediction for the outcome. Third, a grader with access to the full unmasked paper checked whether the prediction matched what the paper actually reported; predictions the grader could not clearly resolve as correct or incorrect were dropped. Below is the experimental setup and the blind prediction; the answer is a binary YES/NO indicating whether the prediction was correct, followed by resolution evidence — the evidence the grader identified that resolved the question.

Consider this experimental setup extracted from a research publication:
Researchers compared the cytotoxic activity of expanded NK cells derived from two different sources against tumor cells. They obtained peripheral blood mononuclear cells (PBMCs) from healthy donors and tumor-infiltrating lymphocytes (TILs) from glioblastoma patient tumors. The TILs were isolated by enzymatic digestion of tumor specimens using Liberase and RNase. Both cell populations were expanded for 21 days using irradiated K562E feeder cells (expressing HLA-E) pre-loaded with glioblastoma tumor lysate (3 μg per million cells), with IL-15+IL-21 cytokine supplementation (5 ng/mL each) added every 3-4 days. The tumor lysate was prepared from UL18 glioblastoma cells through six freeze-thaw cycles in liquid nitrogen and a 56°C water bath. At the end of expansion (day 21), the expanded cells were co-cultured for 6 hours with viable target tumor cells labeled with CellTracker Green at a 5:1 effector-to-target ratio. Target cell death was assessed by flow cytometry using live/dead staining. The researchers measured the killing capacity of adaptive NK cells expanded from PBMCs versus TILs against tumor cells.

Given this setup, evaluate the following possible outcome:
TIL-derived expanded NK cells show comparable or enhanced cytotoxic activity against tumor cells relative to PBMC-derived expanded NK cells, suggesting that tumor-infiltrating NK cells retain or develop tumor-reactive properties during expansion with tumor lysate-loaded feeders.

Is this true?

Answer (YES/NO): NO